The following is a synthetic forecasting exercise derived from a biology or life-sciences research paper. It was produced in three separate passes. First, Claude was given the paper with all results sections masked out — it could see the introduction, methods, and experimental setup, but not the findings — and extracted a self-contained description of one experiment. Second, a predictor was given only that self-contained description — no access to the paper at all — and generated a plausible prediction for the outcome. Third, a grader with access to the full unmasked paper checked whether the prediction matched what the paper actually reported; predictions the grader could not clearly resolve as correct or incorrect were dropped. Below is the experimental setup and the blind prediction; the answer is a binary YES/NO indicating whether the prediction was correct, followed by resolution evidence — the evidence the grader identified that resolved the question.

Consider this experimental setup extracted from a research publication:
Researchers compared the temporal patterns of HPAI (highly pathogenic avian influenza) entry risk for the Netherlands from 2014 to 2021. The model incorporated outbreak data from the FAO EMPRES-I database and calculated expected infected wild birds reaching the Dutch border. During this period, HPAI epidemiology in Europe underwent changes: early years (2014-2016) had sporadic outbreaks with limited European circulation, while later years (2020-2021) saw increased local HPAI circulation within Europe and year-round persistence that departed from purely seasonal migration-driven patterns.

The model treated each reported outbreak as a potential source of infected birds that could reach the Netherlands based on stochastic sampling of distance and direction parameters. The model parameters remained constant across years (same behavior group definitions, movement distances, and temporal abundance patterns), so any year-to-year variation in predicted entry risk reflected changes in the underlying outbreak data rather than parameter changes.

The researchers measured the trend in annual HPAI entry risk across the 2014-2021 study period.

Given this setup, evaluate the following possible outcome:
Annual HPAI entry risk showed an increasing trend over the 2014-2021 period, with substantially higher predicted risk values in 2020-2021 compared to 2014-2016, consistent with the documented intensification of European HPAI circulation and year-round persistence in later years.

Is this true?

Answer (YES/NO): NO